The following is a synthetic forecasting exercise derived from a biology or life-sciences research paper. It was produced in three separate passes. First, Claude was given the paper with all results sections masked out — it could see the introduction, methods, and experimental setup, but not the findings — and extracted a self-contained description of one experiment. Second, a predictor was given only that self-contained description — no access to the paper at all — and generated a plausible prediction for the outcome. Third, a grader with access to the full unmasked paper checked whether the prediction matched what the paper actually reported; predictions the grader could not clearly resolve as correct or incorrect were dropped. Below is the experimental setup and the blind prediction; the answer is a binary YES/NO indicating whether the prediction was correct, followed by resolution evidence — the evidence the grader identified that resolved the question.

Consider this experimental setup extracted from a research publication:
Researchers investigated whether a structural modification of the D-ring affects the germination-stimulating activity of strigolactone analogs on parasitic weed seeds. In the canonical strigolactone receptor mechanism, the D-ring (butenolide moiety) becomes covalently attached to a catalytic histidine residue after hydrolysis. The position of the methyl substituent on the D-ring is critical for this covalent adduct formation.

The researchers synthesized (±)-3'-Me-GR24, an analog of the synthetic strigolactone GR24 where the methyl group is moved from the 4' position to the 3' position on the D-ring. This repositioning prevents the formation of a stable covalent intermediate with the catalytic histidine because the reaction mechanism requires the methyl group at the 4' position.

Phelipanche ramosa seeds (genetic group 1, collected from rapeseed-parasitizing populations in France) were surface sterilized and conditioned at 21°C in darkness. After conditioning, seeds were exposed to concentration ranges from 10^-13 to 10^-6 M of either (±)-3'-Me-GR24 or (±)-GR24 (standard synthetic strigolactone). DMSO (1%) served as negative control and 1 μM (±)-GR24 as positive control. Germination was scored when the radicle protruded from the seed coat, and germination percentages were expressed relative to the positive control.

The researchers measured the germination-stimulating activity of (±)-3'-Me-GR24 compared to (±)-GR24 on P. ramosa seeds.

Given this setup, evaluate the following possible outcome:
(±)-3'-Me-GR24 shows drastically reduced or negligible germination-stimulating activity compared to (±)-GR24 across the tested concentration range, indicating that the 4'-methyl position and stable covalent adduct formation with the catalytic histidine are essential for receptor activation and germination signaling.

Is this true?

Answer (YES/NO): NO